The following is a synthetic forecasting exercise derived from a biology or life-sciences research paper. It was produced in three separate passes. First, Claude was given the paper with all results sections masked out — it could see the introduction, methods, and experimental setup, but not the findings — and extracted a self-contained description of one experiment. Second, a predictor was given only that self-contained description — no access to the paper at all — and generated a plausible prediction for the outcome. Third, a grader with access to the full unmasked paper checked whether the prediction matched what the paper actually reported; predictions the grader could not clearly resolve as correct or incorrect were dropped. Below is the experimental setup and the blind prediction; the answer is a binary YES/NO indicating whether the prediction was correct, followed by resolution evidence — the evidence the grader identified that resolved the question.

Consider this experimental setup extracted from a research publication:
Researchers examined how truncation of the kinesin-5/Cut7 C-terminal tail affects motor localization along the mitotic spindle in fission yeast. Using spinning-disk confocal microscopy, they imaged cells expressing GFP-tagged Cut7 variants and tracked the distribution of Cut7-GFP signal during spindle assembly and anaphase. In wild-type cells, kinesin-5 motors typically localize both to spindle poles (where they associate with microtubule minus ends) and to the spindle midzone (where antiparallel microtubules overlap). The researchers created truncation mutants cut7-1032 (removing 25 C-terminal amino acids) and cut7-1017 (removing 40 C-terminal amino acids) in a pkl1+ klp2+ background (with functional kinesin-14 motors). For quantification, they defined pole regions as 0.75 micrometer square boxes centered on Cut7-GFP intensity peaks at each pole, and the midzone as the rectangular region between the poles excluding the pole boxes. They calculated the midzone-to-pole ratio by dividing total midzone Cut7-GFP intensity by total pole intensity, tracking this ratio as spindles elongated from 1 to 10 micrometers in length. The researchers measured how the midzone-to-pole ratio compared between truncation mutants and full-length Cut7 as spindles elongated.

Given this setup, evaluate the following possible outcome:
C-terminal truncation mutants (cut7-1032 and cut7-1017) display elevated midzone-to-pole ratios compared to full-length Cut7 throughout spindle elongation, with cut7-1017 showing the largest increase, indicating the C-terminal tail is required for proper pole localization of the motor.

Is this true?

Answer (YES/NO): NO